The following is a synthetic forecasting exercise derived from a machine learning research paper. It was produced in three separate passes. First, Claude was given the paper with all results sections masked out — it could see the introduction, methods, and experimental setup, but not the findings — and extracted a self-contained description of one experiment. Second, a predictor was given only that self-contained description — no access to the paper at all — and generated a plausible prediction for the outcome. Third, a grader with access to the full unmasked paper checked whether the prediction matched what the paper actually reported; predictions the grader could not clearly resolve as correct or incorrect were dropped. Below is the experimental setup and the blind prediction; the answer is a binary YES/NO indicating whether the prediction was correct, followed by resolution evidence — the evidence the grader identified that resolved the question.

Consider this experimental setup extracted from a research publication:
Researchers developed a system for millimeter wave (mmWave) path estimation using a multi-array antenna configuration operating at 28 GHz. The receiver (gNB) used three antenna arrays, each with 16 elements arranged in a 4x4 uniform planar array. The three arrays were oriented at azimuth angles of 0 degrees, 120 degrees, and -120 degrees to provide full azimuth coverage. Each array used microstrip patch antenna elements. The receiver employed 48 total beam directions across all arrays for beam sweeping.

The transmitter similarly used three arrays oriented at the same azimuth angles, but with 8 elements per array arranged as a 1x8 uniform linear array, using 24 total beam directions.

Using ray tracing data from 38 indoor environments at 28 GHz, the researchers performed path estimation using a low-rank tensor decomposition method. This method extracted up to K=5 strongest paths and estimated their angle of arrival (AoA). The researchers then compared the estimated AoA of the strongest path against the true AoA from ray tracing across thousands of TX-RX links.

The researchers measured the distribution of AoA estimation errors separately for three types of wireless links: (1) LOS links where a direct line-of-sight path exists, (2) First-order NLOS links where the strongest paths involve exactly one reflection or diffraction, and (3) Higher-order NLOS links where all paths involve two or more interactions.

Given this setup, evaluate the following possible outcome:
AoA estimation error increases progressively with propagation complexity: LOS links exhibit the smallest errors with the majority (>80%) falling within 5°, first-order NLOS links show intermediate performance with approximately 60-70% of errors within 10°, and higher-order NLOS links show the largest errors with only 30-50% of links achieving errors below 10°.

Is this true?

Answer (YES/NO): NO